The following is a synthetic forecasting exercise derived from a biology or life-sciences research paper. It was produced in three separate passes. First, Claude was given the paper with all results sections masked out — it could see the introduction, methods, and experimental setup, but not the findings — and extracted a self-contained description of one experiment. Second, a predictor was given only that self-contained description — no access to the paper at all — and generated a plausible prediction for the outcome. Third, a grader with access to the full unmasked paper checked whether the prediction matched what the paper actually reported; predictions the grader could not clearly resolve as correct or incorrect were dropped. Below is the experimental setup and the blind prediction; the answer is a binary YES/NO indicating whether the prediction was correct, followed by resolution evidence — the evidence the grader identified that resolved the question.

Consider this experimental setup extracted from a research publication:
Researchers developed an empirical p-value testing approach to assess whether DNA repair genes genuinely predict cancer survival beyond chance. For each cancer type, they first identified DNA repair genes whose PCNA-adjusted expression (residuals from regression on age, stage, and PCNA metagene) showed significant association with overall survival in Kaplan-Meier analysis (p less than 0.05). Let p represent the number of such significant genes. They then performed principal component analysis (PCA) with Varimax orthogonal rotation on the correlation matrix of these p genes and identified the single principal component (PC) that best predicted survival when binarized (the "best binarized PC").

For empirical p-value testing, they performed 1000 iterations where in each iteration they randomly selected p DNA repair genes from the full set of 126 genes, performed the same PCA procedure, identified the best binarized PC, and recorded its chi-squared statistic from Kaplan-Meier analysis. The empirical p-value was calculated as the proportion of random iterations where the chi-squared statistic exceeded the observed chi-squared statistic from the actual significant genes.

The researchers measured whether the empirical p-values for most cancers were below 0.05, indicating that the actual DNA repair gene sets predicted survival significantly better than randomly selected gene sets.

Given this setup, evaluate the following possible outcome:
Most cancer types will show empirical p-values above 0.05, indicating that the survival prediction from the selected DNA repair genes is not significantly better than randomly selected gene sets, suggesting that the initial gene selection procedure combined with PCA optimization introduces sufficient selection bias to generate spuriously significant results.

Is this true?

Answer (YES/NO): NO